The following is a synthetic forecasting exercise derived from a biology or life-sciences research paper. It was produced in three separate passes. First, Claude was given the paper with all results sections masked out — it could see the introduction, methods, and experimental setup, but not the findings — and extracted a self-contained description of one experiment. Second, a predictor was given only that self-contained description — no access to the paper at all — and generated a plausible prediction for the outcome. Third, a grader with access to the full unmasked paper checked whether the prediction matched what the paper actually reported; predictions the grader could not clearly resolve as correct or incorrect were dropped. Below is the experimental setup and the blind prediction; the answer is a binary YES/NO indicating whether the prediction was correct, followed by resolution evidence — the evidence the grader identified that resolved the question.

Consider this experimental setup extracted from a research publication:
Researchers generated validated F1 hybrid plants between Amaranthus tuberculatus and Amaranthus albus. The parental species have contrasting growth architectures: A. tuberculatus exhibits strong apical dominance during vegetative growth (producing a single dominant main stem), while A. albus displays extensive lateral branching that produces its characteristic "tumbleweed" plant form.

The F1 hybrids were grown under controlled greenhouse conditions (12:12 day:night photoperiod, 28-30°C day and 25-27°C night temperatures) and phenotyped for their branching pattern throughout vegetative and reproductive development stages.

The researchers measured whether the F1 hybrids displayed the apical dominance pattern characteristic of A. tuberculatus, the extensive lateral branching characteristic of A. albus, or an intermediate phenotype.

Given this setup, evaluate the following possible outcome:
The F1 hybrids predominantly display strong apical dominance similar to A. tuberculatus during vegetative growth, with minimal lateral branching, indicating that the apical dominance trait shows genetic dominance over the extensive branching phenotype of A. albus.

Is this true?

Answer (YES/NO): YES